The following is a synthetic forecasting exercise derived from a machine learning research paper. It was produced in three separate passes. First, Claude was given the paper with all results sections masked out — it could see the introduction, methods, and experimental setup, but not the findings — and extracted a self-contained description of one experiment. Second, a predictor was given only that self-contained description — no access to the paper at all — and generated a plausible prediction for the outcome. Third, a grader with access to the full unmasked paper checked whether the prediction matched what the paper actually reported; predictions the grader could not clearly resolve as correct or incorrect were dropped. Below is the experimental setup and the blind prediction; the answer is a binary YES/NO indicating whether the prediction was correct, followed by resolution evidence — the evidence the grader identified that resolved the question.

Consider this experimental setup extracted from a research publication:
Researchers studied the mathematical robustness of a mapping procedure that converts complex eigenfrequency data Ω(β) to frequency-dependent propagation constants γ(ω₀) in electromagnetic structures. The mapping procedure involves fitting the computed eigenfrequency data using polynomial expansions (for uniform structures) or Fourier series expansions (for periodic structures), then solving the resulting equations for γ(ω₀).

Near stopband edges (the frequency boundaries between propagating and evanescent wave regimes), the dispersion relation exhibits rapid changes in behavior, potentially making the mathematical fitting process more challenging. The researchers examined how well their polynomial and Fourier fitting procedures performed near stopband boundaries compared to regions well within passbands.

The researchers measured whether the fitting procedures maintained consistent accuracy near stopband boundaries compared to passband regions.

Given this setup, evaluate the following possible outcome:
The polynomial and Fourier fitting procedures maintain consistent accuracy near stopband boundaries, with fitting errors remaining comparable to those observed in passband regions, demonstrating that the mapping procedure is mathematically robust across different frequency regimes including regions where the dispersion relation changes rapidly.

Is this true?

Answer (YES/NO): NO